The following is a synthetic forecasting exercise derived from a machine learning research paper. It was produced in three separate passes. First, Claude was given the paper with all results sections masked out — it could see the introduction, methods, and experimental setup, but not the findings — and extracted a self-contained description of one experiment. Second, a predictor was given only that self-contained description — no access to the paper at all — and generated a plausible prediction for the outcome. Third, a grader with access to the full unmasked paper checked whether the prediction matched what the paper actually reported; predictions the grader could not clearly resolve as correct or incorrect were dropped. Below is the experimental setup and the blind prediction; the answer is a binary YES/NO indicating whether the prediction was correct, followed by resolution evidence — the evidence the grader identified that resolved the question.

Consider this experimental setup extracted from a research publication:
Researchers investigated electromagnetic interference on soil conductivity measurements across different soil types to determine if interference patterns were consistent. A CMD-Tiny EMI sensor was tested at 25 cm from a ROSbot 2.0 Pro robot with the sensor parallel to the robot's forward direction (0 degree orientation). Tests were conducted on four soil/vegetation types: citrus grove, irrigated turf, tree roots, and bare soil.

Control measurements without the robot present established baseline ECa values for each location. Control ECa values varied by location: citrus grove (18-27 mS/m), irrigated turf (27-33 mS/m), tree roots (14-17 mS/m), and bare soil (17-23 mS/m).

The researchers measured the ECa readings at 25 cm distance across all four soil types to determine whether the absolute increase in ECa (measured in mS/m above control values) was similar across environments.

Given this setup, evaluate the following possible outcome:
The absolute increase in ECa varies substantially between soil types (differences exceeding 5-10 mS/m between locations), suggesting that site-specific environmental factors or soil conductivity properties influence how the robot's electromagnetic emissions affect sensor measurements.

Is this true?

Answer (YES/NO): NO